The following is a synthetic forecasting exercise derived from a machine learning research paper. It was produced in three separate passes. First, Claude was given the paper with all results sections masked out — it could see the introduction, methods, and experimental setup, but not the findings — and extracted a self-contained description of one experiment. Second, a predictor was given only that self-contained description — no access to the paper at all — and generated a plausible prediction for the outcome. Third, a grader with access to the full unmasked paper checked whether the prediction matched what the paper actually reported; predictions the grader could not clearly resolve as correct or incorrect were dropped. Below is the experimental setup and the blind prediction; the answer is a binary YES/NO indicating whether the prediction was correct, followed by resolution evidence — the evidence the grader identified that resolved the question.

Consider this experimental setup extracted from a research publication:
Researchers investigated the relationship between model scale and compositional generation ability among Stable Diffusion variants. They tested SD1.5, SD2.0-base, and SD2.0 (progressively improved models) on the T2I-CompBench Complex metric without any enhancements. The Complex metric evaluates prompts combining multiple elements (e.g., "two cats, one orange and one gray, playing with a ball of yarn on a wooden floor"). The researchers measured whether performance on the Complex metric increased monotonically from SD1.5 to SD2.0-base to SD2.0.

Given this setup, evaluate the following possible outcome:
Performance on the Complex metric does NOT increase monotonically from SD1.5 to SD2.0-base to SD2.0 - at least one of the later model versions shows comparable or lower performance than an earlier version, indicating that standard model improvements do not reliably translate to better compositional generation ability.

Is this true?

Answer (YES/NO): NO